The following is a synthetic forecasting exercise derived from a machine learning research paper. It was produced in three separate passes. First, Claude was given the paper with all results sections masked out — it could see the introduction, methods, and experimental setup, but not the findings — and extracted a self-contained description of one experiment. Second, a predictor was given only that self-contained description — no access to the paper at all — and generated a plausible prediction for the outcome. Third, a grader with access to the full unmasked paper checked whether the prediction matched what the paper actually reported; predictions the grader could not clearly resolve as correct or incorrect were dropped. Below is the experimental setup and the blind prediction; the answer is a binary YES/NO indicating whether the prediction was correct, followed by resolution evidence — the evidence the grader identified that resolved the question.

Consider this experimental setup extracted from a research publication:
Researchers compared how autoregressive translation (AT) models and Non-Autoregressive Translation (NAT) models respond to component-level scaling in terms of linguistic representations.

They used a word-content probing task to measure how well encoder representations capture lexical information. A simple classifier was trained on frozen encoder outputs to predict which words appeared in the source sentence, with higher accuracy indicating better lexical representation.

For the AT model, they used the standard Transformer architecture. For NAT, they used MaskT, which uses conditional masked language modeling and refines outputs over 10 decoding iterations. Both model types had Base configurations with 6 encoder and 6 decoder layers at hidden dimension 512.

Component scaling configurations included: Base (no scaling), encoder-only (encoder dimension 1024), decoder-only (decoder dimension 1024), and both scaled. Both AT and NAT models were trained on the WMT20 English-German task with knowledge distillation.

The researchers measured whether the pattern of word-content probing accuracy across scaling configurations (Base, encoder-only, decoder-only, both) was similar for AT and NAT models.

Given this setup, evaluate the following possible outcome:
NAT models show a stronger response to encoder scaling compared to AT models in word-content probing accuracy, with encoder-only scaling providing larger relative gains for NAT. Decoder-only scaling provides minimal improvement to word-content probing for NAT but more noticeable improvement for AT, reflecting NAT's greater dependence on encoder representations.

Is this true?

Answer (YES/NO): NO